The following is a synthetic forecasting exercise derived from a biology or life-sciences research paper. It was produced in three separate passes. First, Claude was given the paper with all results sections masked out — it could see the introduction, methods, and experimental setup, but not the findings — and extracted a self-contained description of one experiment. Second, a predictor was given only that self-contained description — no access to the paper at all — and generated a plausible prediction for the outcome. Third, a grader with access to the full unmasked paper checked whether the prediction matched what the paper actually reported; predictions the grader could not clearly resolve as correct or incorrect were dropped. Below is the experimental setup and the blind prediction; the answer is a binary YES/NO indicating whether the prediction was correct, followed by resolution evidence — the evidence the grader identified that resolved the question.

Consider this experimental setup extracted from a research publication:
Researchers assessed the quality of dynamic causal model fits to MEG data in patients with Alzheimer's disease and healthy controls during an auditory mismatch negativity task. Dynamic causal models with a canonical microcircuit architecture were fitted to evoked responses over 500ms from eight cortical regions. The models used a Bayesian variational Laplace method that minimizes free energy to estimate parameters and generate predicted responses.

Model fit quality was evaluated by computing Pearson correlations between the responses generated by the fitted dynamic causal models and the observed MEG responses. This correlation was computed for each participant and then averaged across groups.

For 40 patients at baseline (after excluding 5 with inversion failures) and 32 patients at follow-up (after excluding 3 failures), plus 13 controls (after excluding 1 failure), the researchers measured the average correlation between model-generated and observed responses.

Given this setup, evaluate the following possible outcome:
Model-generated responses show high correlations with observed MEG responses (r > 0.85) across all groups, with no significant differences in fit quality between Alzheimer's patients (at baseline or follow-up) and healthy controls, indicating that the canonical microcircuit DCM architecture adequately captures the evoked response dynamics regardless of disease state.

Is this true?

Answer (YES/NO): NO